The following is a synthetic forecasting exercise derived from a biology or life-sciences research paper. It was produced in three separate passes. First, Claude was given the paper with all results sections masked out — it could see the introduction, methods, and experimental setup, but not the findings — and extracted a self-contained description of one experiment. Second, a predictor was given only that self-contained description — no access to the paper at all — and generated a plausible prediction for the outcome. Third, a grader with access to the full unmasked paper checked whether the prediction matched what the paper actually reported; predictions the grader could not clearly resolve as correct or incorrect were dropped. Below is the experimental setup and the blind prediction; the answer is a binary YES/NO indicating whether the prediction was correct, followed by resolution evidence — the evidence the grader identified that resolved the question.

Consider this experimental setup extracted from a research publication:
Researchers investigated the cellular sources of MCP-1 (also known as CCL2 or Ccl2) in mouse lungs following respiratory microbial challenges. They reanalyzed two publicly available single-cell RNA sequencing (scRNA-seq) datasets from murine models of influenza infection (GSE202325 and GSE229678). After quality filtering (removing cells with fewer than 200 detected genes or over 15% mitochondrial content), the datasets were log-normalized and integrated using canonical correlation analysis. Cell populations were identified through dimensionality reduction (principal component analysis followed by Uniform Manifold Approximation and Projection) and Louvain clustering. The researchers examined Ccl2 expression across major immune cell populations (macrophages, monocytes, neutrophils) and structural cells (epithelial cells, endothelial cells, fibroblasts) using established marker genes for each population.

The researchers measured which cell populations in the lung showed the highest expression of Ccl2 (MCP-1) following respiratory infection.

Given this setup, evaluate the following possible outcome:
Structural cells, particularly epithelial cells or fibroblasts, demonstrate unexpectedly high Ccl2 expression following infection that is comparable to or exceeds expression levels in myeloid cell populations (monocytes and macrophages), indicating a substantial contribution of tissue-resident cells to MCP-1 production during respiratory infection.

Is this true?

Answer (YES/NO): NO